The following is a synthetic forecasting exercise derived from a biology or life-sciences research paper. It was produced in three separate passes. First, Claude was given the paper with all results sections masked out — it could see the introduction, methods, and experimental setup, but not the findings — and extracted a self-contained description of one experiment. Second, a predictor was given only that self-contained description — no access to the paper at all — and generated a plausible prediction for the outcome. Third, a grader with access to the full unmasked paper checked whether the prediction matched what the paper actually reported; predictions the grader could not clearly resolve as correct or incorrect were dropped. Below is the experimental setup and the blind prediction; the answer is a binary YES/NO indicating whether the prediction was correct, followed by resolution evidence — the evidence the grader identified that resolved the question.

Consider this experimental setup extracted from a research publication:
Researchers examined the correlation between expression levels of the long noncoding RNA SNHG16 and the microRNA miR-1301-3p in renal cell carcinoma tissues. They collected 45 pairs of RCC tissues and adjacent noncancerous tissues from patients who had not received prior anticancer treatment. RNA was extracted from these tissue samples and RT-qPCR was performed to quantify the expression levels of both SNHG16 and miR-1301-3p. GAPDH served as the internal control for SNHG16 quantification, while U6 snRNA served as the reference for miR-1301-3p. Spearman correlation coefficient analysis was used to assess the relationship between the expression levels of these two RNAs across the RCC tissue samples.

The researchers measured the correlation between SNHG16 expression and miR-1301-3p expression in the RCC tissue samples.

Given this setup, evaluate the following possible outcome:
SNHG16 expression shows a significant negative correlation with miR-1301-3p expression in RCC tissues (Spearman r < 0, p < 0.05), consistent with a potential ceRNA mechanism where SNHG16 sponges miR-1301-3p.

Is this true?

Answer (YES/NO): YES